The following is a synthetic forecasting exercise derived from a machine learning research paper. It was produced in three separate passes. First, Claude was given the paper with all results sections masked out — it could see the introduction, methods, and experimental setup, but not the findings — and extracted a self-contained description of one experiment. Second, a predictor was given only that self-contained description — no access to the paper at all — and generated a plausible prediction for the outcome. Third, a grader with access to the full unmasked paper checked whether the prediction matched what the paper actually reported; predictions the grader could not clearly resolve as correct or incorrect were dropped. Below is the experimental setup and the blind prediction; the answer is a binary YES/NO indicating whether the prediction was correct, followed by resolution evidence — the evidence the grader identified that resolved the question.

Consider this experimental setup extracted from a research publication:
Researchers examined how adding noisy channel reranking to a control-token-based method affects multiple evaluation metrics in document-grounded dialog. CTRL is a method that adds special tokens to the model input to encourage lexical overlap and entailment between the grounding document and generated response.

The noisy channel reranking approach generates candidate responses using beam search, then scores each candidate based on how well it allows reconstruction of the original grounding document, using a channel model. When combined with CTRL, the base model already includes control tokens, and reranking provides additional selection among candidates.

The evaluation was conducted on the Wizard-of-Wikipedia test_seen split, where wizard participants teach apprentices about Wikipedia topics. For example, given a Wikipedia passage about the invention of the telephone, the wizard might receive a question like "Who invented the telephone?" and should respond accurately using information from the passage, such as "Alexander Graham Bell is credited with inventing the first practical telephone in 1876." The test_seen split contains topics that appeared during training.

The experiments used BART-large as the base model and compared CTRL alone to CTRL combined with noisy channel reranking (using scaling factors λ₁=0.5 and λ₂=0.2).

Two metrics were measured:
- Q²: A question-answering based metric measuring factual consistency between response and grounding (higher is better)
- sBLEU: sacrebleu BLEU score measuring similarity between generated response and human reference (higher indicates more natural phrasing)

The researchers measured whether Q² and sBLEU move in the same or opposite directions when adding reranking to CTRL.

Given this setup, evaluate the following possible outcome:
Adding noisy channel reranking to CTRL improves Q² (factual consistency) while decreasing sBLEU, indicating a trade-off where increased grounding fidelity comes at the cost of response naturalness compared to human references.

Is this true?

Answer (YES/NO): NO